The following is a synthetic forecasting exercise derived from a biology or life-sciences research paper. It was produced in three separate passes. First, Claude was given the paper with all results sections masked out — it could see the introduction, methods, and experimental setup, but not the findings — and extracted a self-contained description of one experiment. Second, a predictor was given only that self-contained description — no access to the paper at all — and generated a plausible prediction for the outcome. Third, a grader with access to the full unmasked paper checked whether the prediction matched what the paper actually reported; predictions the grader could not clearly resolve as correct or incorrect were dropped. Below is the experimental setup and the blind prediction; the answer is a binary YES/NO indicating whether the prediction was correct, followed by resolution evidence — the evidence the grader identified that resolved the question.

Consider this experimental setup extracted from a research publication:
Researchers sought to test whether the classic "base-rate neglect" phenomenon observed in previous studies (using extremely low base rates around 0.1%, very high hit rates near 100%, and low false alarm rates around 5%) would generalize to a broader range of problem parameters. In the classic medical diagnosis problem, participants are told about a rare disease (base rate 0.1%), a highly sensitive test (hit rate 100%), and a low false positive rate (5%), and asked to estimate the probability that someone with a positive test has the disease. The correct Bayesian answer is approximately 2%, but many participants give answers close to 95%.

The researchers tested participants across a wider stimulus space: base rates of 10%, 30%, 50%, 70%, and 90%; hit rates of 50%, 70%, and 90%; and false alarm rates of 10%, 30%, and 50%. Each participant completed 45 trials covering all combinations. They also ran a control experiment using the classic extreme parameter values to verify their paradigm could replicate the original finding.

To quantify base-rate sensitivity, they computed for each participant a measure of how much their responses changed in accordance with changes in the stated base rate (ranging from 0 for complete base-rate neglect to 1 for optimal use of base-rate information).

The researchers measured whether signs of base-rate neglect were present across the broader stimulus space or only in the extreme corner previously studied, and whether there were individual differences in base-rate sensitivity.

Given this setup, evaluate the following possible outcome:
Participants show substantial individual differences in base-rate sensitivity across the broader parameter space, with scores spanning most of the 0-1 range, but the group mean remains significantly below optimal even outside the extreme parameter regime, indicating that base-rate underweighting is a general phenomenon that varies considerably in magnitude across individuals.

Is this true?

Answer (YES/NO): NO